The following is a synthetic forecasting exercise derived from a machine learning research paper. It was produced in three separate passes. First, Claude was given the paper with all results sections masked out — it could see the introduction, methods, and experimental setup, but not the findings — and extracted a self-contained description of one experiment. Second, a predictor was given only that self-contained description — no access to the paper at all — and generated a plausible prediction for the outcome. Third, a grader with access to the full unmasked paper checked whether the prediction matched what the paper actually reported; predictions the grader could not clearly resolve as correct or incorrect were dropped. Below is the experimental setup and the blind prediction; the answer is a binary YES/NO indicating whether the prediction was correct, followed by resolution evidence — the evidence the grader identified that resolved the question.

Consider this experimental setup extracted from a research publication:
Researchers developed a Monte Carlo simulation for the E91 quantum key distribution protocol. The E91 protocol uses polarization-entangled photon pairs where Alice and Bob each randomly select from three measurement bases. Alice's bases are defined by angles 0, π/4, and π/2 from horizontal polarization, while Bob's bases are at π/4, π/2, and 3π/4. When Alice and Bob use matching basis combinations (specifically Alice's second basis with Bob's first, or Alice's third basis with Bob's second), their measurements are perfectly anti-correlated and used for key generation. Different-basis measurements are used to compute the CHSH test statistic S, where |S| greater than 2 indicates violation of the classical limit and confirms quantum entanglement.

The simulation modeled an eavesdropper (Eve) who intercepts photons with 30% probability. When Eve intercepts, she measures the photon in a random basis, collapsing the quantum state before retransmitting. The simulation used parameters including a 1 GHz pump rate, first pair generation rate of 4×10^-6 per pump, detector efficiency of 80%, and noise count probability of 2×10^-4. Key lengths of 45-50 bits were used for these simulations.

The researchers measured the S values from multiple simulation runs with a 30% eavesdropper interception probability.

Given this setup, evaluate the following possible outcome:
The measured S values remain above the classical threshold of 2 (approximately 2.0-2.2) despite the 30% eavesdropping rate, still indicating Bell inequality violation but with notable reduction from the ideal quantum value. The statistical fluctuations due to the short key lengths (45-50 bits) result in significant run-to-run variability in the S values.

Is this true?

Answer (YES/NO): NO